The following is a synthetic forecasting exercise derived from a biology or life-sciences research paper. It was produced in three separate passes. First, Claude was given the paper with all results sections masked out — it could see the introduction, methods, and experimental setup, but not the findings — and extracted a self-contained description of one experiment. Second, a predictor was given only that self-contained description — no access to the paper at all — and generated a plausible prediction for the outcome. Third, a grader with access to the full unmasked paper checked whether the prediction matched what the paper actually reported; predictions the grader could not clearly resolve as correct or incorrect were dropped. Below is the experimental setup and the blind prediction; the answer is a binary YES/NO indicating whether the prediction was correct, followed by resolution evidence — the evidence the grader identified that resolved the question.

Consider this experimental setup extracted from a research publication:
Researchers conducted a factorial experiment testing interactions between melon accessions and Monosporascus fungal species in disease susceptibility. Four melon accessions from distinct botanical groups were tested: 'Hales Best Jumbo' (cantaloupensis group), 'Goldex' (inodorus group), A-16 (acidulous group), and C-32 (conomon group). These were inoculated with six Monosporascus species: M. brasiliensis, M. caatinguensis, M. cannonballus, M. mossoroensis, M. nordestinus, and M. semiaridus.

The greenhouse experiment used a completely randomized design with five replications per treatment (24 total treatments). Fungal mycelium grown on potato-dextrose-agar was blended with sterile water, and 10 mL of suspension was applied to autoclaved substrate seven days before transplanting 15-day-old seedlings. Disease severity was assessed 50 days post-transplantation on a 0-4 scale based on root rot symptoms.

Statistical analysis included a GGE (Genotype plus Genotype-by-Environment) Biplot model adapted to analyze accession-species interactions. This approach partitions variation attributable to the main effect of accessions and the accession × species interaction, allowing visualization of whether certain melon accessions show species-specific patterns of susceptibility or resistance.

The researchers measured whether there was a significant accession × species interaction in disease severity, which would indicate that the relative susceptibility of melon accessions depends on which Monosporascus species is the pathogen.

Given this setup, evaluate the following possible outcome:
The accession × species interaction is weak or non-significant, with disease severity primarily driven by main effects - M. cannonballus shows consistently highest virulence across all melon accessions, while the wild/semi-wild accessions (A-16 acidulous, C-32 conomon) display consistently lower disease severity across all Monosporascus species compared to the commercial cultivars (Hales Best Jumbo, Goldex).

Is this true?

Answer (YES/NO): NO